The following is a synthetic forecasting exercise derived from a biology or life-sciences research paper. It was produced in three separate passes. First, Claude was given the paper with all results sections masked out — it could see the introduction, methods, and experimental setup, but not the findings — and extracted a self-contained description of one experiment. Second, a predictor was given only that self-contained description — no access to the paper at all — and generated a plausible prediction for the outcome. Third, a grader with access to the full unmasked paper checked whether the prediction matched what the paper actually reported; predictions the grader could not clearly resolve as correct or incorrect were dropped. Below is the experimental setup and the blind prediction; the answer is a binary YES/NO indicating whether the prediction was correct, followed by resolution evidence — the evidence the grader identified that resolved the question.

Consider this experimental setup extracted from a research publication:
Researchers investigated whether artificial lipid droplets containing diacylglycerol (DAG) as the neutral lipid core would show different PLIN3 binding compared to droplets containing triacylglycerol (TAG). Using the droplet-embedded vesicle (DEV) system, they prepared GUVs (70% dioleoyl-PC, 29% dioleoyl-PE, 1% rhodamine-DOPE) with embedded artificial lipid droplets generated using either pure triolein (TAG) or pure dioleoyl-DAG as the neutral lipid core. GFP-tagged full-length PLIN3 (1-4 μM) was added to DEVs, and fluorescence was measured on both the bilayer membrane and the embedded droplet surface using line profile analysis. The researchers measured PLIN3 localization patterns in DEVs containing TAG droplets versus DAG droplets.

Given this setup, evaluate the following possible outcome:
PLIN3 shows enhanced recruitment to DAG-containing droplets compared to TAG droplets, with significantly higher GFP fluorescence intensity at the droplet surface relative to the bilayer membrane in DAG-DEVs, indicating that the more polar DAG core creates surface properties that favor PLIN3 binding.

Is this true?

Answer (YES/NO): NO